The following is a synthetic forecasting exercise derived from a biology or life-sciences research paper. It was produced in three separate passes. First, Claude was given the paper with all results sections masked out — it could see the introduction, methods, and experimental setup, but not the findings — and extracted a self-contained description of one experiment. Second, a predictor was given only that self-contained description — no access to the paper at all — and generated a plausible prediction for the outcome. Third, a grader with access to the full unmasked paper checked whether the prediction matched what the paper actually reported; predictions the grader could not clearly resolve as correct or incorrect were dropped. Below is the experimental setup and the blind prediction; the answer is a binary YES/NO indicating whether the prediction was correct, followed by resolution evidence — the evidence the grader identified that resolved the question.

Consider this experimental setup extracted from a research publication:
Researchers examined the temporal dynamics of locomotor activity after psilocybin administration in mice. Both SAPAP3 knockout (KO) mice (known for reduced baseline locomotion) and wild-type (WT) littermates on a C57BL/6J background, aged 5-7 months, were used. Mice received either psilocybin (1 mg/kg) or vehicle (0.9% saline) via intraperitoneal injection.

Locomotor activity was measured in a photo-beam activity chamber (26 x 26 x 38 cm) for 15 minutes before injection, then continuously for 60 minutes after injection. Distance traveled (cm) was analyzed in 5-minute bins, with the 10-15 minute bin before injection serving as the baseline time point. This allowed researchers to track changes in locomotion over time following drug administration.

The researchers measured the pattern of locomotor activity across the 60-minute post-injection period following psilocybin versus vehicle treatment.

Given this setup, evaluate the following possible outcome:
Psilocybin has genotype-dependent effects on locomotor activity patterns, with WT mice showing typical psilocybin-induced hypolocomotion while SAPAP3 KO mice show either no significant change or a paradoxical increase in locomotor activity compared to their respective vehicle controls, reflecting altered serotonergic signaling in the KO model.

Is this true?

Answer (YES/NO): NO